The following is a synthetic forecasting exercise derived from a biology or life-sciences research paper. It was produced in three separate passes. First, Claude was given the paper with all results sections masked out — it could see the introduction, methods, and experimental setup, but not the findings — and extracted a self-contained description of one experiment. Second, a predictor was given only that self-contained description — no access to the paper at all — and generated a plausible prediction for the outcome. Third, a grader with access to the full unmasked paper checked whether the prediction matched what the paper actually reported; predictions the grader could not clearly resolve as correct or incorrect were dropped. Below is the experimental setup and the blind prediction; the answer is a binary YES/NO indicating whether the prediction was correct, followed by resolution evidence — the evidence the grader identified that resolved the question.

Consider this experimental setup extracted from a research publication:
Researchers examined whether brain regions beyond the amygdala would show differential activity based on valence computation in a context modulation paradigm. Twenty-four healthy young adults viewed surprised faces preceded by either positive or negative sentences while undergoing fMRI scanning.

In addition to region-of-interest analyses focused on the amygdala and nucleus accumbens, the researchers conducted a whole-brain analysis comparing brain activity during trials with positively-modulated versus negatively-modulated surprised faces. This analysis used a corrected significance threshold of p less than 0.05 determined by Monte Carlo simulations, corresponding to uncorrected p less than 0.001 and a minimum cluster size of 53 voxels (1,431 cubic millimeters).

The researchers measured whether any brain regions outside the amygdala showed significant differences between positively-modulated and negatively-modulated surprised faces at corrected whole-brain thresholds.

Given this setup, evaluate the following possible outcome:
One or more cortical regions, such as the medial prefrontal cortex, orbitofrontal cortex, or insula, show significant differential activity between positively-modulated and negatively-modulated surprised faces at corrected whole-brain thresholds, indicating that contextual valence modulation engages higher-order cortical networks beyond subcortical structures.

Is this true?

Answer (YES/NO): NO